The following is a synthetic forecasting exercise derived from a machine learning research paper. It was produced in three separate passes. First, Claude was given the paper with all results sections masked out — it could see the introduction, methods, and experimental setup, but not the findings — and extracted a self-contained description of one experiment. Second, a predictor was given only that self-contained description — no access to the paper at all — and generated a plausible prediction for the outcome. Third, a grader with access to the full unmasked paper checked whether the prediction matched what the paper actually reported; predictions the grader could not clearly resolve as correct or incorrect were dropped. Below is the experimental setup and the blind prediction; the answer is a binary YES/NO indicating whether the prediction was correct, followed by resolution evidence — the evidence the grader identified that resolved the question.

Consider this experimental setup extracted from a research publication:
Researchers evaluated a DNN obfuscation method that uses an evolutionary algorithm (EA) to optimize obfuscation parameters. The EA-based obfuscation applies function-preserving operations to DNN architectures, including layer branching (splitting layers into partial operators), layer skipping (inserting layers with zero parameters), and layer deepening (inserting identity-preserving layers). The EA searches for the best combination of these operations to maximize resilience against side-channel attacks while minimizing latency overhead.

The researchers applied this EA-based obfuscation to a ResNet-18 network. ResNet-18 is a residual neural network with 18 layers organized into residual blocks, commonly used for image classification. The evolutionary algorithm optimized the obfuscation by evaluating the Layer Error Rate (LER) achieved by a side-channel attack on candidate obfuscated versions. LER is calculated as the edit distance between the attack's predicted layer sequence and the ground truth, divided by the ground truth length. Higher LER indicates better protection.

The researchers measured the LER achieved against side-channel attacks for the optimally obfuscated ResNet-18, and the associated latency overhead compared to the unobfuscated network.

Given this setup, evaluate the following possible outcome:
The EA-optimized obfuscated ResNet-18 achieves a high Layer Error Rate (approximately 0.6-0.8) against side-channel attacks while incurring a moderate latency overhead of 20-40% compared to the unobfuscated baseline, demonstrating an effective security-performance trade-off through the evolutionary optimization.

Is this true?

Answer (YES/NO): NO